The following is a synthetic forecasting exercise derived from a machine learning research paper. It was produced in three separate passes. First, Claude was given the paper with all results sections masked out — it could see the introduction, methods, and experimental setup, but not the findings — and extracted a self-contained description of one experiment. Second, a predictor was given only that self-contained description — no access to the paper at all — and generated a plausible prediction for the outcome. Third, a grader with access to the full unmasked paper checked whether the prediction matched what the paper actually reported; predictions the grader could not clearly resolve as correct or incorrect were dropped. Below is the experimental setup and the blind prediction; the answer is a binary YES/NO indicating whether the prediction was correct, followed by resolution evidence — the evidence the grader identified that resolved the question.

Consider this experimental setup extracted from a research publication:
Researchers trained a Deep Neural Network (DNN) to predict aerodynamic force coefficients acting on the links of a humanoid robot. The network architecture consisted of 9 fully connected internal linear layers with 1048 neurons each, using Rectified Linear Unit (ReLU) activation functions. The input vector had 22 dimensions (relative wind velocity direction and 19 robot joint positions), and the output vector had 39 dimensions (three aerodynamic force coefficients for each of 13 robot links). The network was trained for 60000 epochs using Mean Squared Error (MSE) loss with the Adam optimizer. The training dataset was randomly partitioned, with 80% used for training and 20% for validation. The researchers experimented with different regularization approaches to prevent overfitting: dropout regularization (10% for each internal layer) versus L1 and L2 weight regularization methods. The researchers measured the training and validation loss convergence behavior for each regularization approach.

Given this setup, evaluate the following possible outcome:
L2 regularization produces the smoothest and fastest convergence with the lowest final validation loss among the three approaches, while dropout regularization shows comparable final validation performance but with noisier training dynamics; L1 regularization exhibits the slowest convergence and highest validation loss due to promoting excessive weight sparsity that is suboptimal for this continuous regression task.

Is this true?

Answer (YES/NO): NO